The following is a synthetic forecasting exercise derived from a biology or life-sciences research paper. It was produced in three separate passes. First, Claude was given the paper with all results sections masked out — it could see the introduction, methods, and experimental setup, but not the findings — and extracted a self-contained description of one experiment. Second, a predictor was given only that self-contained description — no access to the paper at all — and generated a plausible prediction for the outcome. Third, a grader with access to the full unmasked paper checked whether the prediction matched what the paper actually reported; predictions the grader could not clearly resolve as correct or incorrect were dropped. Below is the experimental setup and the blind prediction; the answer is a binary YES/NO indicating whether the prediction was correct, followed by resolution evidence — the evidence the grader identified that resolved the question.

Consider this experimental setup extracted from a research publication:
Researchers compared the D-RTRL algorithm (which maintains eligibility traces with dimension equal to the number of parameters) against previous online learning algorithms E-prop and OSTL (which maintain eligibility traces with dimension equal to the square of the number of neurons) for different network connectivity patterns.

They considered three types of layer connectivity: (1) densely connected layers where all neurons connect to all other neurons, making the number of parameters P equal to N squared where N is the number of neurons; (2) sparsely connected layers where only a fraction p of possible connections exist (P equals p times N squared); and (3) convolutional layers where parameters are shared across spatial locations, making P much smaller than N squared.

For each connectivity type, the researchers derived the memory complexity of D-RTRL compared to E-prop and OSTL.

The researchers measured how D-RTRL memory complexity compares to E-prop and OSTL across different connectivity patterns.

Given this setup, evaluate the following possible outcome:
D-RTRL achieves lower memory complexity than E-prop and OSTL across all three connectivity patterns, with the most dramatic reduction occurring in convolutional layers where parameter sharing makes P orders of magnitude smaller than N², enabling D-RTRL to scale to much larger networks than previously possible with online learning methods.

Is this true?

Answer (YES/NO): NO